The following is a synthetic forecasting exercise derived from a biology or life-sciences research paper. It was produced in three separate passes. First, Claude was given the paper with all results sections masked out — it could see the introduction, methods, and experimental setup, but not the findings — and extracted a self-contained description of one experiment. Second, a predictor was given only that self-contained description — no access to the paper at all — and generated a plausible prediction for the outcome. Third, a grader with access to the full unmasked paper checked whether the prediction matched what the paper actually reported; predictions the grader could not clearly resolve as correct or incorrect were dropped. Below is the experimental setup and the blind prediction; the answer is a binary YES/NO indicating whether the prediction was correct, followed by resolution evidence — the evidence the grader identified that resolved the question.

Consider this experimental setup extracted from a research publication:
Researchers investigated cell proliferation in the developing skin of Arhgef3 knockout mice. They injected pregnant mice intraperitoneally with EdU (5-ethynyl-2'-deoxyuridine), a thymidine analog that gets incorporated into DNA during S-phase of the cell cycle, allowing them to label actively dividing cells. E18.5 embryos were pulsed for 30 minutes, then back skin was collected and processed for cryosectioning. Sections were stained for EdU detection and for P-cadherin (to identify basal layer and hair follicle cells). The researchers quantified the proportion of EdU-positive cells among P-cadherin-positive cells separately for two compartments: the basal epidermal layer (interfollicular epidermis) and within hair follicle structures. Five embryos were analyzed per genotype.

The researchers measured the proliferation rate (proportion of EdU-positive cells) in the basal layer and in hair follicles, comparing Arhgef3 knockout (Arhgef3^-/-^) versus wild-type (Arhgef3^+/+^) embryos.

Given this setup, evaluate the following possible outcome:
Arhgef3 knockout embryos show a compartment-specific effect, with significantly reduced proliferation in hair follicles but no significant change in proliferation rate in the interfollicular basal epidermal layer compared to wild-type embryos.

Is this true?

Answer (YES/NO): YES